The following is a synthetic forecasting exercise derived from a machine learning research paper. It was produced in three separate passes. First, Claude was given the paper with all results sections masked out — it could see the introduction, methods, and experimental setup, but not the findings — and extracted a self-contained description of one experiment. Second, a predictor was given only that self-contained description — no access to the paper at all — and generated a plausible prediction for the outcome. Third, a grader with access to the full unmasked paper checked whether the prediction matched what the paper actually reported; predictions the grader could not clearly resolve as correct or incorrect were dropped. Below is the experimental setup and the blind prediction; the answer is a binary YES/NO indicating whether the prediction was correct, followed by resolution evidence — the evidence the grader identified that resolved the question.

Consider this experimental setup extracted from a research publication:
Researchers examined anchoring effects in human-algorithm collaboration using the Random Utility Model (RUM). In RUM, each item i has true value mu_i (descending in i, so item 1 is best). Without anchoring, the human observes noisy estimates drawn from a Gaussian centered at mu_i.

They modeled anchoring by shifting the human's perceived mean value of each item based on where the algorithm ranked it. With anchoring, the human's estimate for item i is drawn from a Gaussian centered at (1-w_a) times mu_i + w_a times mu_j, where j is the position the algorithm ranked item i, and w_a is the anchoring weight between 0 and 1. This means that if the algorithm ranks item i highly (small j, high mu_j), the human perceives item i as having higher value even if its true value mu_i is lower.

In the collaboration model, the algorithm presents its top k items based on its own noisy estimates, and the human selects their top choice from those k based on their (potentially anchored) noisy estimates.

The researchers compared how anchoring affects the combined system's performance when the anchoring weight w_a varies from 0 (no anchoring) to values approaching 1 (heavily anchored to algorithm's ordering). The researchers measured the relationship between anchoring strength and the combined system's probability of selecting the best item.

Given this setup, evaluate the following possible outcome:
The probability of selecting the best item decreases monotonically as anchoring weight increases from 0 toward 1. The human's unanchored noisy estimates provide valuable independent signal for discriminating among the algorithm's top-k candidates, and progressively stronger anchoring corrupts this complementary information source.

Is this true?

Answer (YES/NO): YES